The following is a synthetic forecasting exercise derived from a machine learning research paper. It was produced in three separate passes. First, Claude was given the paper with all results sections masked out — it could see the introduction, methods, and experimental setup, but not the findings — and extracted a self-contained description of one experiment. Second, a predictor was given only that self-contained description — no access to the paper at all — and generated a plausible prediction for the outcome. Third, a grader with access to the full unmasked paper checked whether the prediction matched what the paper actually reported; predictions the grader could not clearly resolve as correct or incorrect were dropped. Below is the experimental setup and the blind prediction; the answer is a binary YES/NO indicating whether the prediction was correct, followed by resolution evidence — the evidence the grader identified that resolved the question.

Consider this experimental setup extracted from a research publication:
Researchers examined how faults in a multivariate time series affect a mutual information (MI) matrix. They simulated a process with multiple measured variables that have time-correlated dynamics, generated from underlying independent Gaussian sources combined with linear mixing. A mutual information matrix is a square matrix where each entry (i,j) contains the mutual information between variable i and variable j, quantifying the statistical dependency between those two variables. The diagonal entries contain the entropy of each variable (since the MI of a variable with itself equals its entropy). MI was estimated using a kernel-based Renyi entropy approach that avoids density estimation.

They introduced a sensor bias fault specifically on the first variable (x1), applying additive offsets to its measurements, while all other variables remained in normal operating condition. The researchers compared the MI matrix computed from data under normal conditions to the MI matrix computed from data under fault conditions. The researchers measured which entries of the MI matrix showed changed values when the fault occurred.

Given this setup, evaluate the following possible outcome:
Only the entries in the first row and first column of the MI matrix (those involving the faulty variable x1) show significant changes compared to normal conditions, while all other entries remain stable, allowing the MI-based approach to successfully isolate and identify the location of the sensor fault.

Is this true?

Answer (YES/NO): YES